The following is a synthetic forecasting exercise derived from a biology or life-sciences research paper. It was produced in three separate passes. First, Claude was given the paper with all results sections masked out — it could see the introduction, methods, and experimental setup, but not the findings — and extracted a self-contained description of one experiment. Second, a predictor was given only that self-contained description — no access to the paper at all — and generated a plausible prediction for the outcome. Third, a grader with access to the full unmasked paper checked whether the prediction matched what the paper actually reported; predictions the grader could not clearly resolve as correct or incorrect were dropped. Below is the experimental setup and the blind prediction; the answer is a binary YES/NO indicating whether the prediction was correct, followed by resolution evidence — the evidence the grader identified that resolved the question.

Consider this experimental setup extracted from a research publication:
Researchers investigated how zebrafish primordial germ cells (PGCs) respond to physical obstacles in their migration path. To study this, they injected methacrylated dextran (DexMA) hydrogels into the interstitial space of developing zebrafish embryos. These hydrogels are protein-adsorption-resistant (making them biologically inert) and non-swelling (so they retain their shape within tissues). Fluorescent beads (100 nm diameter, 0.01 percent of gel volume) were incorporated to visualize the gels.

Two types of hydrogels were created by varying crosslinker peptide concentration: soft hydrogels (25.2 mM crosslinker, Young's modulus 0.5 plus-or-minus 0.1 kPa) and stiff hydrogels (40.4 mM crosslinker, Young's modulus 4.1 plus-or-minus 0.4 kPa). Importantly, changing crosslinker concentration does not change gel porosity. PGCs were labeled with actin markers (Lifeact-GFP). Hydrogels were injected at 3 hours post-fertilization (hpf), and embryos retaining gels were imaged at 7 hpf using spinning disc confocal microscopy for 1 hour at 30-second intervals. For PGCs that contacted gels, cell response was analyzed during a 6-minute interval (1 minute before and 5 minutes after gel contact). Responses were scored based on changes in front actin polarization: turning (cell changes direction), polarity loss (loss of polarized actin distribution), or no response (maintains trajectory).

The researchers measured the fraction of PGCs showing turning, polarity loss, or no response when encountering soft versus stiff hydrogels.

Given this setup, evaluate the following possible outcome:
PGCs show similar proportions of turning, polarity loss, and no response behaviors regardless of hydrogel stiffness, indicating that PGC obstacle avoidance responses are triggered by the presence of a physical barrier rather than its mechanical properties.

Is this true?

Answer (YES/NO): NO